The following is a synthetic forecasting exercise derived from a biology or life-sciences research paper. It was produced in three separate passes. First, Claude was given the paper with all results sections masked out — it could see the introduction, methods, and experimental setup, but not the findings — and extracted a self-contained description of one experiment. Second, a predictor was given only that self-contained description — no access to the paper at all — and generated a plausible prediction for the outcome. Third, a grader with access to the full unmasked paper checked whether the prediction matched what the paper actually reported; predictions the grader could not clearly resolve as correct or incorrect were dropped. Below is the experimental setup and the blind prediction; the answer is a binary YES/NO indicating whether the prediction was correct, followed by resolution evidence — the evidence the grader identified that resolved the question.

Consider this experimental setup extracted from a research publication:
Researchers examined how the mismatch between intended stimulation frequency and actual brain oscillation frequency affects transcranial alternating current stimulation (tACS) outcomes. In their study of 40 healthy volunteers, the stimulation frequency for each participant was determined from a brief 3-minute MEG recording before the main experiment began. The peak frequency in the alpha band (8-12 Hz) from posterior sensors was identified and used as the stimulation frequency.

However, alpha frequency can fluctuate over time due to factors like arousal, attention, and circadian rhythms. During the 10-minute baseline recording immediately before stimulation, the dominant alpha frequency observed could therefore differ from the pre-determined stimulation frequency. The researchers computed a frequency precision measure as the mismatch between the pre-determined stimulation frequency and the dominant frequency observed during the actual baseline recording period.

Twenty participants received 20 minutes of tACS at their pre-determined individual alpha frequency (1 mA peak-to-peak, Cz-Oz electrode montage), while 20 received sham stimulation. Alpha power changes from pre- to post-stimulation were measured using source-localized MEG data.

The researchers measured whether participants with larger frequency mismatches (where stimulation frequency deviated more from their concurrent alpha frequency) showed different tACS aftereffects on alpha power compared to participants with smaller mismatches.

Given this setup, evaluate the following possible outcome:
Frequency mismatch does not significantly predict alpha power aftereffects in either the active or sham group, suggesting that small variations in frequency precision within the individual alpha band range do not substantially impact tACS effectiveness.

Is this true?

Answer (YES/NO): NO